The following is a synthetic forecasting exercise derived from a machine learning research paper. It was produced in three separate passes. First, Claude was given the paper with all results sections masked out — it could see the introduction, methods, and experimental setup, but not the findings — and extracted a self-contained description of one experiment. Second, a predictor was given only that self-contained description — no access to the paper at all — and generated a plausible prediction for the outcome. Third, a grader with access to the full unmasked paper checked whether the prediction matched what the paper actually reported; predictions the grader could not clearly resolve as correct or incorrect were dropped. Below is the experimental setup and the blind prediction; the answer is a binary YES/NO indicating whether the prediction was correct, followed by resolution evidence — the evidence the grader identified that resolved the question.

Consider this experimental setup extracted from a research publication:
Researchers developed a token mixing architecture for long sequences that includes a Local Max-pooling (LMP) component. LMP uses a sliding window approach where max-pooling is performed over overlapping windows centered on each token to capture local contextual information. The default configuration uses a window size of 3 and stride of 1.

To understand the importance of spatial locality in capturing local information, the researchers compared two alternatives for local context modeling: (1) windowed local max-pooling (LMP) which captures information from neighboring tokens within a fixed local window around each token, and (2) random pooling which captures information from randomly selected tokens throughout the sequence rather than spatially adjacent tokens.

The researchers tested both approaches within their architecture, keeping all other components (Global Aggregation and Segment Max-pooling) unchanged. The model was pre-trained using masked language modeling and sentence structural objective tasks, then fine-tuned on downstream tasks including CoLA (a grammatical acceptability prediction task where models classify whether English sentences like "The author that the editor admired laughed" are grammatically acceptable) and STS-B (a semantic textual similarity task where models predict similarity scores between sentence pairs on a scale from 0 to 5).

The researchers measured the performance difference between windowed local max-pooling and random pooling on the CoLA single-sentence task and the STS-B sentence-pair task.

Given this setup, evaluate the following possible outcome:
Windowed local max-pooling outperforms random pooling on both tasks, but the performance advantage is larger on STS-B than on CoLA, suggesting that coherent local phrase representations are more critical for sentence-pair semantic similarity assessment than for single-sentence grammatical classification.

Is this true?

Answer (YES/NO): NO